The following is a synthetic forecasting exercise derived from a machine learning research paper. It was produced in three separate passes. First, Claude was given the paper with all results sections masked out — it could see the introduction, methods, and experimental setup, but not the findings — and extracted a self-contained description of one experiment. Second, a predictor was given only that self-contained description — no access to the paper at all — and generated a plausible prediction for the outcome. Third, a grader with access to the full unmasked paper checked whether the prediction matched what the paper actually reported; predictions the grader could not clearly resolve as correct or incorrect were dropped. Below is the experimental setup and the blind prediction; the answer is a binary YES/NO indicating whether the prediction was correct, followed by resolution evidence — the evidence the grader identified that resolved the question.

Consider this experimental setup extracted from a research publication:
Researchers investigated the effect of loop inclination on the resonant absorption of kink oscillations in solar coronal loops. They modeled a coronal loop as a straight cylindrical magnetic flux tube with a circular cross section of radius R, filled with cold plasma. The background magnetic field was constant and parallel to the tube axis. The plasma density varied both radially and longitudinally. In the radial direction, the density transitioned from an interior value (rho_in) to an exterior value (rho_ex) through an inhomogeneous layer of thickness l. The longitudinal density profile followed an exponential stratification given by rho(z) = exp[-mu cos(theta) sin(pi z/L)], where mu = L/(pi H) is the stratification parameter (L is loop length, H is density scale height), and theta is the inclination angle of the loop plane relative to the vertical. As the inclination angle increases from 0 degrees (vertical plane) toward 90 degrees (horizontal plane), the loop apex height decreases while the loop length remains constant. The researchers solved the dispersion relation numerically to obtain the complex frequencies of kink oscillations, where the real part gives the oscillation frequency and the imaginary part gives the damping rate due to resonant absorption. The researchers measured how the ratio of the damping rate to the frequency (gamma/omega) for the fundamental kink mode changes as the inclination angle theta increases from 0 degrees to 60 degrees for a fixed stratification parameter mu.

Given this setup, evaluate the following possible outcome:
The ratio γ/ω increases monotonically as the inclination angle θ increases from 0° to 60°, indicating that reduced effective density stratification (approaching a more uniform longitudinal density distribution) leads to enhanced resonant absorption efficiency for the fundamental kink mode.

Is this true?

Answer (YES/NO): NO